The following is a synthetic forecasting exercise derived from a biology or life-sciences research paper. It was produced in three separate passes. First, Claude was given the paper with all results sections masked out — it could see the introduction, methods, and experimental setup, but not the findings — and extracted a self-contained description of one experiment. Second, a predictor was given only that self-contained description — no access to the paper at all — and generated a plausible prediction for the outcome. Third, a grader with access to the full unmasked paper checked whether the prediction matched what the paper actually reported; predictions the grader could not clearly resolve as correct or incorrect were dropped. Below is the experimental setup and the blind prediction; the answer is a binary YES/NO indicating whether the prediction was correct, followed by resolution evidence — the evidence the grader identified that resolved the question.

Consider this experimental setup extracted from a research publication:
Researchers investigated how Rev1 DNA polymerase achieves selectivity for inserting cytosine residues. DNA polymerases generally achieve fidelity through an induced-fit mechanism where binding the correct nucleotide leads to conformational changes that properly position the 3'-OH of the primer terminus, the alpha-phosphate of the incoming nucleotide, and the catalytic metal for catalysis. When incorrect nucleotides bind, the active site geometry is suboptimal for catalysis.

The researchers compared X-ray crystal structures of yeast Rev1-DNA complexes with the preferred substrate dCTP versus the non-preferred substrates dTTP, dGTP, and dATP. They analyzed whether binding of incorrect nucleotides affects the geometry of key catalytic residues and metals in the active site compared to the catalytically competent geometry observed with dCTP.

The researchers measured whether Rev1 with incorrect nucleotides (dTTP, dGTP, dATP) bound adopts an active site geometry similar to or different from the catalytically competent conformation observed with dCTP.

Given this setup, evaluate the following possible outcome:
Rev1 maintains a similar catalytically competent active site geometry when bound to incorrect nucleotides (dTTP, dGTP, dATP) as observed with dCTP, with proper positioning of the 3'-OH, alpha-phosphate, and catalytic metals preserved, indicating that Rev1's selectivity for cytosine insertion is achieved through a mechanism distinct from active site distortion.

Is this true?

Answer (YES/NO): NO